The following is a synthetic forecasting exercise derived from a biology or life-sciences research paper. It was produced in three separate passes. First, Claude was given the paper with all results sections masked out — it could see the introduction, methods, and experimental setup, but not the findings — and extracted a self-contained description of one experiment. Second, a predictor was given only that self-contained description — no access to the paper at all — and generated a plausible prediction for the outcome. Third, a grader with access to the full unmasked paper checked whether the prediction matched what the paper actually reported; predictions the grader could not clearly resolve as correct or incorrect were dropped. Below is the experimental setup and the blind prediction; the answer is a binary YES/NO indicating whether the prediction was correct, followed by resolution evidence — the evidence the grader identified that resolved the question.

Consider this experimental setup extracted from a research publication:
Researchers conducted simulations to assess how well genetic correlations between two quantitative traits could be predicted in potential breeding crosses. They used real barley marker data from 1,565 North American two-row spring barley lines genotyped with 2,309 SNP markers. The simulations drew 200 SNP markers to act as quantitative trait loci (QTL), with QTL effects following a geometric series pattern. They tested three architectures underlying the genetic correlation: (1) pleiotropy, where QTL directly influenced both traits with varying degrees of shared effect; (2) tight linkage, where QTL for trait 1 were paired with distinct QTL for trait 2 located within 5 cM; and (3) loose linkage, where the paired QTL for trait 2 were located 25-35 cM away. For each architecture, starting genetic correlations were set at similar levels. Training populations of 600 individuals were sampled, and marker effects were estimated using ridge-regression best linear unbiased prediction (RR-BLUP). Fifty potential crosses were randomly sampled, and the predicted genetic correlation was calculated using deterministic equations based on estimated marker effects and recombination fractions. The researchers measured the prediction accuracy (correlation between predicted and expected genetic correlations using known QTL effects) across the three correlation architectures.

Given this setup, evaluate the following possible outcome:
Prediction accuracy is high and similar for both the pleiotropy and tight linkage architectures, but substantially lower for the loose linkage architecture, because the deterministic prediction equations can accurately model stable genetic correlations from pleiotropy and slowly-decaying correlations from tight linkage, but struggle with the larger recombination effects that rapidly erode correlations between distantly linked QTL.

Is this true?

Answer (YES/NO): NO